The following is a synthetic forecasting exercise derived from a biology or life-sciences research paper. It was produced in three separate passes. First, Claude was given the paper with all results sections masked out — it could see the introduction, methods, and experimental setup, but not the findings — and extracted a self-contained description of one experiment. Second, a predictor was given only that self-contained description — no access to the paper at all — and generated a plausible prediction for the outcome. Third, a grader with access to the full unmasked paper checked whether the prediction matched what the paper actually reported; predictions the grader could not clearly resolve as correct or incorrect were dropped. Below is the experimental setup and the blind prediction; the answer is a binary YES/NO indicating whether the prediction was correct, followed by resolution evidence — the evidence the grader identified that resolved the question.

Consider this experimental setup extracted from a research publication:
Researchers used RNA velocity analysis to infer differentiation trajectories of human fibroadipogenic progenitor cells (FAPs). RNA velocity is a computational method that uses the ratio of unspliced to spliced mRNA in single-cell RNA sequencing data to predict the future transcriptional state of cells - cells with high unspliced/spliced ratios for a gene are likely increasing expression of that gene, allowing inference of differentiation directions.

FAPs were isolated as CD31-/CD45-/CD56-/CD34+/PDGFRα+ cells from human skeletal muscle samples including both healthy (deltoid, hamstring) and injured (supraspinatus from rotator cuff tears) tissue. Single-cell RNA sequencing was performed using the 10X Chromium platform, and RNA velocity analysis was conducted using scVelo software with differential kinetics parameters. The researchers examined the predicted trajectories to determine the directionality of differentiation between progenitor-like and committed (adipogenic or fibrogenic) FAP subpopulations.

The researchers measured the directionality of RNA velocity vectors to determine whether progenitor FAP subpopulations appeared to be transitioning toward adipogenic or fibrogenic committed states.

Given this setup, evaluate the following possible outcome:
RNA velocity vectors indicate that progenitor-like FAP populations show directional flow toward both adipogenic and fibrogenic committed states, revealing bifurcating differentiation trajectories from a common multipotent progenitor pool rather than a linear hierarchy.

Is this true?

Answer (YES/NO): YES